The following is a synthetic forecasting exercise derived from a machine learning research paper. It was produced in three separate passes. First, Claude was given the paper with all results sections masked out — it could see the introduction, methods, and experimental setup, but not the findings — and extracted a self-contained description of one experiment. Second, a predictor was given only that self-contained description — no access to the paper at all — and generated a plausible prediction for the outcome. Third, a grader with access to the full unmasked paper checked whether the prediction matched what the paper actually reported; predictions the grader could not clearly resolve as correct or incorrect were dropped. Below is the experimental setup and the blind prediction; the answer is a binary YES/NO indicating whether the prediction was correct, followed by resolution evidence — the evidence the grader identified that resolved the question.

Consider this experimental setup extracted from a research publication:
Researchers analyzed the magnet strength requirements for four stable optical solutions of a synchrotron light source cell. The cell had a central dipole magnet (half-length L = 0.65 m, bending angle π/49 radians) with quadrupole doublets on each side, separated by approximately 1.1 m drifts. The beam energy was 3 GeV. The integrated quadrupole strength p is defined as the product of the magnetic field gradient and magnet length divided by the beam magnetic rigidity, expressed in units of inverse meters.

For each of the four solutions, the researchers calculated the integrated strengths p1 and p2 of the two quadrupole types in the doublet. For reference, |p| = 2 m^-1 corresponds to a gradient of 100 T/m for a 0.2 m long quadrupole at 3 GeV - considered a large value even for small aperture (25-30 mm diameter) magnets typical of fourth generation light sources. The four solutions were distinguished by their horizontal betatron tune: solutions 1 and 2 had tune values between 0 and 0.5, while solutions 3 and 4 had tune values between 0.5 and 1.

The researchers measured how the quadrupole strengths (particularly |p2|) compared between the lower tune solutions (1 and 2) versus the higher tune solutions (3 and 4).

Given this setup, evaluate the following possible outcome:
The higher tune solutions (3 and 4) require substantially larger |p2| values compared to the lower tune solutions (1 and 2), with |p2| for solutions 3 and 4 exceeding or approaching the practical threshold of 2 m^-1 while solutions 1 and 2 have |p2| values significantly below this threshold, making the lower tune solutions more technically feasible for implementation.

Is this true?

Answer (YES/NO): YES